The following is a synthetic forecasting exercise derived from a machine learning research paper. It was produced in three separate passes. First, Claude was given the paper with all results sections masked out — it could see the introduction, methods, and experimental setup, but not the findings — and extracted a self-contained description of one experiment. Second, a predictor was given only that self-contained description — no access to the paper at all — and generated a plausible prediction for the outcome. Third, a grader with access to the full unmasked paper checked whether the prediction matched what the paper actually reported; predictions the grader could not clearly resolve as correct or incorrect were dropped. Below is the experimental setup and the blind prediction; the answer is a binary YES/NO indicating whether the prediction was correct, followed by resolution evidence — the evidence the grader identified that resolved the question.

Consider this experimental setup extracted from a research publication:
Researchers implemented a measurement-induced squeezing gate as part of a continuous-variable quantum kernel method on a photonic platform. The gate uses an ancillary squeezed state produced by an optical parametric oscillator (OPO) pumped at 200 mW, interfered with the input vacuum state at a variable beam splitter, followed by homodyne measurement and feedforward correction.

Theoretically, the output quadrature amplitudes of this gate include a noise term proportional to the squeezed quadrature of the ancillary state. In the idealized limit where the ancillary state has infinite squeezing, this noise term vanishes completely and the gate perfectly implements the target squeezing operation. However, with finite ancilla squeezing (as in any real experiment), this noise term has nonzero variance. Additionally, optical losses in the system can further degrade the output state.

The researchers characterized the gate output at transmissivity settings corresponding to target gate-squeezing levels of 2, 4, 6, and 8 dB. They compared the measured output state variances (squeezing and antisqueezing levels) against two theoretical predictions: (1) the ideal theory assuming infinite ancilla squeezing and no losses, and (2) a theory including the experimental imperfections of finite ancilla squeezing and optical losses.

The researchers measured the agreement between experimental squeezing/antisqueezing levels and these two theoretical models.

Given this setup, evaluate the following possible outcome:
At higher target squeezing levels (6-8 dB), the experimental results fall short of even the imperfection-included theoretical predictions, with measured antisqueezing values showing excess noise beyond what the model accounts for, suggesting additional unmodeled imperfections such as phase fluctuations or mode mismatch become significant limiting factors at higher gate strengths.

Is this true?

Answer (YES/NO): NO